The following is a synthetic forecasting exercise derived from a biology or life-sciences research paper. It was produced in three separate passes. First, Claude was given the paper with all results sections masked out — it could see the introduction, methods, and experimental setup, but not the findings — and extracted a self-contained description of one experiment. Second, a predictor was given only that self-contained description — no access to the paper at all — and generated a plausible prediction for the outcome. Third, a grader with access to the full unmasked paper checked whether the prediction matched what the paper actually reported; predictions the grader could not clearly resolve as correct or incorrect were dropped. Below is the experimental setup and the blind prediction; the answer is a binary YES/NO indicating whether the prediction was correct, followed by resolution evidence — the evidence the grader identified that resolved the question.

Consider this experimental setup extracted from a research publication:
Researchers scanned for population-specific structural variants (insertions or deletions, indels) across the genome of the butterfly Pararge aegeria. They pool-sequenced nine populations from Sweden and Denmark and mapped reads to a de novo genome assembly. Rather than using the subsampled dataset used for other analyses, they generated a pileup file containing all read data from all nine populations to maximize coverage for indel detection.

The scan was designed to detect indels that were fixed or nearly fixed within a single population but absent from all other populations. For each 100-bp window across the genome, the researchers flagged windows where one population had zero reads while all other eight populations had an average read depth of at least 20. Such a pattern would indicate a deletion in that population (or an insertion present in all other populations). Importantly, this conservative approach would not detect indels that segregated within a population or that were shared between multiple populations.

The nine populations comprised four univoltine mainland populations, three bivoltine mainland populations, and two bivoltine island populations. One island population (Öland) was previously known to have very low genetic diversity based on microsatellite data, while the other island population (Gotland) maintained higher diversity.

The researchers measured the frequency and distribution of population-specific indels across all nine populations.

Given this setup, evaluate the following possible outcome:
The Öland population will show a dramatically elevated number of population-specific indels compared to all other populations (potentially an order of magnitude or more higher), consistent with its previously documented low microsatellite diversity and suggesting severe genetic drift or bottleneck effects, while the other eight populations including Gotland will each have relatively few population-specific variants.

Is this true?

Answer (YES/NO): NO